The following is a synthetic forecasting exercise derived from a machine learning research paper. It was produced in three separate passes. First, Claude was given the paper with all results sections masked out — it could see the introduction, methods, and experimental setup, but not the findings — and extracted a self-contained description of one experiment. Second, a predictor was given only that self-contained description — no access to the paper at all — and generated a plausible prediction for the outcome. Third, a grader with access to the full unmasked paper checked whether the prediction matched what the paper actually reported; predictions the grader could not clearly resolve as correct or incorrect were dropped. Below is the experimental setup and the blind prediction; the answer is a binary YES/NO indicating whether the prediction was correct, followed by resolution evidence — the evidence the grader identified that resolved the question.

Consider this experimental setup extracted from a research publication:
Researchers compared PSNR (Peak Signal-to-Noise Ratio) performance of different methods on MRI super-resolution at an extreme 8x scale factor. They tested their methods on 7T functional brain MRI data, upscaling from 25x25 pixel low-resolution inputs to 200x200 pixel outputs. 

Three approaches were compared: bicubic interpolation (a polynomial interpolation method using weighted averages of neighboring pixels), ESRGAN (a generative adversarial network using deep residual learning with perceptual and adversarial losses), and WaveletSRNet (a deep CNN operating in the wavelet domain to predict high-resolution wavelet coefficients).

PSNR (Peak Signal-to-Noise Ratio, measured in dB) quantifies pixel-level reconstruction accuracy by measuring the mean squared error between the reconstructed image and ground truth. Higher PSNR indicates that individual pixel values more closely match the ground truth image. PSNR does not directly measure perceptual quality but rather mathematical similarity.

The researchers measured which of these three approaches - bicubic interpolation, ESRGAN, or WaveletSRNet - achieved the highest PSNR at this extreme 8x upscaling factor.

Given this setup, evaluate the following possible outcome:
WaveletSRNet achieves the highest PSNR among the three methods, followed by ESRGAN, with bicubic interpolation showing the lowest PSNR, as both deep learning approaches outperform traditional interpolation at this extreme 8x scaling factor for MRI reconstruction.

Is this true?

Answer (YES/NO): NO